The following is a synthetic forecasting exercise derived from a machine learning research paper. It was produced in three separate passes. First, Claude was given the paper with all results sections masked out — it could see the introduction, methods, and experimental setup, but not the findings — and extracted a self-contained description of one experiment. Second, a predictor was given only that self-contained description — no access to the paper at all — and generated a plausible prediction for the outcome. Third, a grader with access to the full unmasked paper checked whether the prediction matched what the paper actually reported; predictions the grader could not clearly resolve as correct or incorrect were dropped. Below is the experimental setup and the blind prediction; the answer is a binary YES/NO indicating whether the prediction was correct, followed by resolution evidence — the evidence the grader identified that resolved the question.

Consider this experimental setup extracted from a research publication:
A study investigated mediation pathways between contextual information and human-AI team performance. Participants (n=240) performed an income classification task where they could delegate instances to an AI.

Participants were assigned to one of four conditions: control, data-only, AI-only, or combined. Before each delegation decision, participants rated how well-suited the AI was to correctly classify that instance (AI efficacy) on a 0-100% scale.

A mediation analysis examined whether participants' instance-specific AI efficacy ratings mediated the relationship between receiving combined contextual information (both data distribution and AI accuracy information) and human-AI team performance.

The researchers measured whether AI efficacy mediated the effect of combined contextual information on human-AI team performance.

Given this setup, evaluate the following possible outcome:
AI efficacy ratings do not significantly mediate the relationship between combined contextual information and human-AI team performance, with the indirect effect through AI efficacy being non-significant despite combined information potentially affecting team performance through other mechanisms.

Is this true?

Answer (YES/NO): NO